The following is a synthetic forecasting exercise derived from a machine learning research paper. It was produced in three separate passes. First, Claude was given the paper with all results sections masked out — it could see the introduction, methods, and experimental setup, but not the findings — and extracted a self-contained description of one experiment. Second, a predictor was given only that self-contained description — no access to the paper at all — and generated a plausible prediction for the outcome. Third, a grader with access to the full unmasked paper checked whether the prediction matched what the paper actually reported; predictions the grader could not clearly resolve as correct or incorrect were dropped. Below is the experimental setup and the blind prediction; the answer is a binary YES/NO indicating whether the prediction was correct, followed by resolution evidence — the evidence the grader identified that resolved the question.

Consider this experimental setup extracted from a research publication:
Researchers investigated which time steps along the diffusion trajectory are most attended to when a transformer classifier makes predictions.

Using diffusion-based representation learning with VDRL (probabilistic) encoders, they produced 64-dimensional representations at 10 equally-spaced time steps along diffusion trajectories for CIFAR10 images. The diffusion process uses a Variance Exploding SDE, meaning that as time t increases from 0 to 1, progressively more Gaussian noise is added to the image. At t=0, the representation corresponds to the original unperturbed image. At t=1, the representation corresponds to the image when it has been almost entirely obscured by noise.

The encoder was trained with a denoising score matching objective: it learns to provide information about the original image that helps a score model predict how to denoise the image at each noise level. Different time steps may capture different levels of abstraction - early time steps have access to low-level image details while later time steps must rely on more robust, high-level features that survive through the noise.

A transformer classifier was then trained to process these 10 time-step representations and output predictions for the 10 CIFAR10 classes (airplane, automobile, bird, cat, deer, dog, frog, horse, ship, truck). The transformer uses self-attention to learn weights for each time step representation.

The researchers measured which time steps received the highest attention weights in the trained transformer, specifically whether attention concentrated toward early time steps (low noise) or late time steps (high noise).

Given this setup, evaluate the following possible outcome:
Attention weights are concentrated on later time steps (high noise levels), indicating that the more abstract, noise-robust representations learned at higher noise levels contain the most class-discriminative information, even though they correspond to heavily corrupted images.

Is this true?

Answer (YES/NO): NO